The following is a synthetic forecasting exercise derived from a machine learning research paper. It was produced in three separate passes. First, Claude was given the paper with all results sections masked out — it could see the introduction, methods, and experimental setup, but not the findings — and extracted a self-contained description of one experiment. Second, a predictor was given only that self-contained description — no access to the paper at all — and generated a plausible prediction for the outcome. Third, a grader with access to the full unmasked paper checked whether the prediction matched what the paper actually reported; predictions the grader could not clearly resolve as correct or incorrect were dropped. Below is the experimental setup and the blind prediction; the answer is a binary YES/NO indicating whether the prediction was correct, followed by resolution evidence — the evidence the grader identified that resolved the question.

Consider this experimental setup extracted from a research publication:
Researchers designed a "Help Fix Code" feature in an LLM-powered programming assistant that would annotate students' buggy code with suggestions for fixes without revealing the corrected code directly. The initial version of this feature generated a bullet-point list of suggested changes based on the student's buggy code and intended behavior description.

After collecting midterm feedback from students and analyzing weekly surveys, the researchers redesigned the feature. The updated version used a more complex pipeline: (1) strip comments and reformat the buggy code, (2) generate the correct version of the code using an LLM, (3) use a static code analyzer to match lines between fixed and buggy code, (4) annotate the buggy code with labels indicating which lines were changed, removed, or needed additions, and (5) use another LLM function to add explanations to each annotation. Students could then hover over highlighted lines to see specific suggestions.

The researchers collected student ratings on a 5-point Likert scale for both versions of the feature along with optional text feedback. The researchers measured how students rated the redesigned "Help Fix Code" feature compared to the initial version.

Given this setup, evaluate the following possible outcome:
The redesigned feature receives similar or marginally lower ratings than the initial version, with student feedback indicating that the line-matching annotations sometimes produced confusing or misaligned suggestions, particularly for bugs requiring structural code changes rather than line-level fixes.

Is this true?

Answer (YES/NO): NO